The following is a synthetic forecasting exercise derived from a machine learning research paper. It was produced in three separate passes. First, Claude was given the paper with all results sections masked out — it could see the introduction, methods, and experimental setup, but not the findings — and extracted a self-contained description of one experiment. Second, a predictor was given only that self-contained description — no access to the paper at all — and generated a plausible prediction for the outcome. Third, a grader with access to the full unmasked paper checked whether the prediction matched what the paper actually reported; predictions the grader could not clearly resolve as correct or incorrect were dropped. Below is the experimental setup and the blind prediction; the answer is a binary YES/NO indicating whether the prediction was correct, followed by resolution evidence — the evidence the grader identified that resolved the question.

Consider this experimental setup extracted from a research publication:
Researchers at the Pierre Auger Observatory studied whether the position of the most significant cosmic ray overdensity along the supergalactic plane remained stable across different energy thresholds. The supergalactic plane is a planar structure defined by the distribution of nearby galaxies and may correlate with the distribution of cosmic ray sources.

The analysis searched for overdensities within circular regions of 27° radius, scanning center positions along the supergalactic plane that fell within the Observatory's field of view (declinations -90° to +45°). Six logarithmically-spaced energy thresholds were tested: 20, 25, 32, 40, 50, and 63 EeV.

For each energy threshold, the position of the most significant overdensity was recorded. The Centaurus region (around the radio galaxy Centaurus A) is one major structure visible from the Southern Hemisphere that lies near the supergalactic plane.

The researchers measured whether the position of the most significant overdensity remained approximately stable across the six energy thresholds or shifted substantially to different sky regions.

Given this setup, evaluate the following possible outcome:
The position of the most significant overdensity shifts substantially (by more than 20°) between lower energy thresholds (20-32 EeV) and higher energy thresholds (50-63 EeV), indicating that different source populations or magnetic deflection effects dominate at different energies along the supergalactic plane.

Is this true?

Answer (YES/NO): NO